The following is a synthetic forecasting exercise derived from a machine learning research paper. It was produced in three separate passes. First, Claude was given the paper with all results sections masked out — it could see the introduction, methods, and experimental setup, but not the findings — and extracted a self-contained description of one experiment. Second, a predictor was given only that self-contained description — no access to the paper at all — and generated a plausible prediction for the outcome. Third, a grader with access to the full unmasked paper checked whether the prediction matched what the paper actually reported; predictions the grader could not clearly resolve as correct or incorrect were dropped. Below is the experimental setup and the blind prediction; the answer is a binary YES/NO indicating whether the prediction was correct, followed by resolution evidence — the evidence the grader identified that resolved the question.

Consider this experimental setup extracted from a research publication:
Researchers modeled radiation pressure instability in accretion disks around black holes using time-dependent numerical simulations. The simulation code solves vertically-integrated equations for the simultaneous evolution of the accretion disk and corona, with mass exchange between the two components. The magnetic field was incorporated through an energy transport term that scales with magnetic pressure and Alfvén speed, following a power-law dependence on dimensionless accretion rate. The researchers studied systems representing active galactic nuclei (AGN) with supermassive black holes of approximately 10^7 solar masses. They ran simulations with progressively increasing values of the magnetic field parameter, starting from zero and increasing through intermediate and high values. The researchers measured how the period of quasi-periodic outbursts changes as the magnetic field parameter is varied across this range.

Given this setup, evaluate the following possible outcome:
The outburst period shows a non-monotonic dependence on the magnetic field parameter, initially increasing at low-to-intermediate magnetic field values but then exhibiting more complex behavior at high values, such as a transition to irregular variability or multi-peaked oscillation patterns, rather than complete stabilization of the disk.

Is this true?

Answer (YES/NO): NO